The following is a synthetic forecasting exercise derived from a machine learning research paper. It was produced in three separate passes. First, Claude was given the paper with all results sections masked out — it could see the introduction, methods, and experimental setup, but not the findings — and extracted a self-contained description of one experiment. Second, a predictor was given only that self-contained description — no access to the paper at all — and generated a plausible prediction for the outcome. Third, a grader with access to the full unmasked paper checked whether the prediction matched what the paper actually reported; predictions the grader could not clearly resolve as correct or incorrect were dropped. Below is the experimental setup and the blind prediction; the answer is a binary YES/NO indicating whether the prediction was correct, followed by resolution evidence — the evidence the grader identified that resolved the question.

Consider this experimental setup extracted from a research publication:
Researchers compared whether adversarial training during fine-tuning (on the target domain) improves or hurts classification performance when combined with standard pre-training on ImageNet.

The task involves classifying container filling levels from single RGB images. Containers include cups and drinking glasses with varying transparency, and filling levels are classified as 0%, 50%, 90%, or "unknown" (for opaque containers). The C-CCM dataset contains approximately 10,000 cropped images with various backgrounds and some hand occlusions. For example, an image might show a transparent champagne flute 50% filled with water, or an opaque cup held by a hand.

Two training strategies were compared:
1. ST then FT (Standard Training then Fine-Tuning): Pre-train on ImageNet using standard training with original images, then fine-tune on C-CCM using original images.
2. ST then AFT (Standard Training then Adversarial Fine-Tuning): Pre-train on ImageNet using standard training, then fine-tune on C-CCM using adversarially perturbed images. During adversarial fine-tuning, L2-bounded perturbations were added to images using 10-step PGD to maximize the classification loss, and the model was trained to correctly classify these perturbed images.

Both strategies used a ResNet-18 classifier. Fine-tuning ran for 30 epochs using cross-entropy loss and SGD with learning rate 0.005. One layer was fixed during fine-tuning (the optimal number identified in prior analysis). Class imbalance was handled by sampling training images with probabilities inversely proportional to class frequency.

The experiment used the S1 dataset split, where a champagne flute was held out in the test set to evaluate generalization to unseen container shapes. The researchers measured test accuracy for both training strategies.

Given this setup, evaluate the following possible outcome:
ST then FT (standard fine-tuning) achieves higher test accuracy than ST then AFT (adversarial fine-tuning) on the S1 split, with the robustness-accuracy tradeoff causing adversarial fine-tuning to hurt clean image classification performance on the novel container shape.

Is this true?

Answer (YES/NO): YES